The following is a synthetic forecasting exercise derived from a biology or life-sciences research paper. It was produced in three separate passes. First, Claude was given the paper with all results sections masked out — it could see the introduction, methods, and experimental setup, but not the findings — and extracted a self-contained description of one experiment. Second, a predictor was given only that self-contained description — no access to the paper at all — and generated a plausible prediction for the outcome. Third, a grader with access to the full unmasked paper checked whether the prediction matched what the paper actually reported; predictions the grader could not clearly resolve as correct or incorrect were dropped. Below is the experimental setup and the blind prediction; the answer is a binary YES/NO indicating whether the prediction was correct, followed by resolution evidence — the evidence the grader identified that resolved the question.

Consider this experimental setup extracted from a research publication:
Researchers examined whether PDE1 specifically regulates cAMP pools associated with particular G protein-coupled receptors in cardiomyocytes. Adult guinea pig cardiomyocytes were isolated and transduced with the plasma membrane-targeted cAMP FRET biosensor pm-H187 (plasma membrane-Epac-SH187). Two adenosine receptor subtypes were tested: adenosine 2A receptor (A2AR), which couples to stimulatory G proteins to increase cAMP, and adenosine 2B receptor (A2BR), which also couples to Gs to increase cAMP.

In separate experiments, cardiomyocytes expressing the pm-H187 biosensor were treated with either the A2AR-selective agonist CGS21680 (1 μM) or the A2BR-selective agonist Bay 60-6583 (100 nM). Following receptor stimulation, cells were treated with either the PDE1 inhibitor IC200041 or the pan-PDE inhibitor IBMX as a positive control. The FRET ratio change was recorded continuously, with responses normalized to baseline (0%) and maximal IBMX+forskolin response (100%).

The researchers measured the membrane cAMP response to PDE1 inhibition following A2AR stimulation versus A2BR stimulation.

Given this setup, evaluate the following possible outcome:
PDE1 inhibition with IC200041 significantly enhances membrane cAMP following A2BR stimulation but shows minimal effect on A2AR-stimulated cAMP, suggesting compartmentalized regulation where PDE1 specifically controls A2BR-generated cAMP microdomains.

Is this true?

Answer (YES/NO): NO